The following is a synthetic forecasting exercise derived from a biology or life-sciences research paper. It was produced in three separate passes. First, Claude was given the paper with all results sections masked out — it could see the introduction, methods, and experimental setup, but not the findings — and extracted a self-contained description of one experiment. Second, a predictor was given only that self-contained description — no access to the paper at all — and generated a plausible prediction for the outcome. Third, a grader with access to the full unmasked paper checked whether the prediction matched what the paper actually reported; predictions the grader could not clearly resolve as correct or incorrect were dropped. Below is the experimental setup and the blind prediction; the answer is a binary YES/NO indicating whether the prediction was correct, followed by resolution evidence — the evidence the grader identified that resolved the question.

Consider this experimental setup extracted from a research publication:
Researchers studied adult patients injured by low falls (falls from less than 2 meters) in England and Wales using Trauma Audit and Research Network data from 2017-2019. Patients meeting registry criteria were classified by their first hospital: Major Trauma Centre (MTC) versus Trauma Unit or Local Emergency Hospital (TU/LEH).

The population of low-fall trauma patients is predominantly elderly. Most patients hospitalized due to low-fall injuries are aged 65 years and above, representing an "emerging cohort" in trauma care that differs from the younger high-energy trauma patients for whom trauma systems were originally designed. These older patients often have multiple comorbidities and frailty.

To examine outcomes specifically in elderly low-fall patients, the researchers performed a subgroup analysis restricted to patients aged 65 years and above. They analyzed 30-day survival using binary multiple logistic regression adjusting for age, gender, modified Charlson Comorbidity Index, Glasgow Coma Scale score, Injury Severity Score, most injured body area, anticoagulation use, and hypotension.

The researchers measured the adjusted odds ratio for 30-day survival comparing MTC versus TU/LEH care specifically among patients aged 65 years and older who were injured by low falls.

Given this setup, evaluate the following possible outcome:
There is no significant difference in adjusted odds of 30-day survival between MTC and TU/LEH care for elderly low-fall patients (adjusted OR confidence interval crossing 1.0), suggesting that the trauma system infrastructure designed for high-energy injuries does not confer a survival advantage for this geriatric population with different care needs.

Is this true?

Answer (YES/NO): NO